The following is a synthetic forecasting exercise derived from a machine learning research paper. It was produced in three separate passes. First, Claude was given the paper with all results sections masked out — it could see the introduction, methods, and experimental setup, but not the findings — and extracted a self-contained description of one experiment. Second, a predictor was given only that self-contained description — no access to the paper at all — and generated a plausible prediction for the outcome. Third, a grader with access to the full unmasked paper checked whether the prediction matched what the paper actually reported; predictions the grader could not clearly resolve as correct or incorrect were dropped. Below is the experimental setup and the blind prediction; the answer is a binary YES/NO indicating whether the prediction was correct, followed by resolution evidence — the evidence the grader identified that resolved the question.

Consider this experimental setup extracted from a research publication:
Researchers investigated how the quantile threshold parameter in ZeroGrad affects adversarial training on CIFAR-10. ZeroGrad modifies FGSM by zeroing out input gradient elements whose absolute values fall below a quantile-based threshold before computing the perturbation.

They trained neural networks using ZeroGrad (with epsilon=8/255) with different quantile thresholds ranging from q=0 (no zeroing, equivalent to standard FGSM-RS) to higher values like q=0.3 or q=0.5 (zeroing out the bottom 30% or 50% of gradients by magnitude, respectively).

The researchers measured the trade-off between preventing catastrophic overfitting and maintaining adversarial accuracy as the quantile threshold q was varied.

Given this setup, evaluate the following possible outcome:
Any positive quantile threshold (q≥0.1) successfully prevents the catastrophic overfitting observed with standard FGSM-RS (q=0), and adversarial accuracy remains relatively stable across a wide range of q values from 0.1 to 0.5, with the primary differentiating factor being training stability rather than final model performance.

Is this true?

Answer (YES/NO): NO